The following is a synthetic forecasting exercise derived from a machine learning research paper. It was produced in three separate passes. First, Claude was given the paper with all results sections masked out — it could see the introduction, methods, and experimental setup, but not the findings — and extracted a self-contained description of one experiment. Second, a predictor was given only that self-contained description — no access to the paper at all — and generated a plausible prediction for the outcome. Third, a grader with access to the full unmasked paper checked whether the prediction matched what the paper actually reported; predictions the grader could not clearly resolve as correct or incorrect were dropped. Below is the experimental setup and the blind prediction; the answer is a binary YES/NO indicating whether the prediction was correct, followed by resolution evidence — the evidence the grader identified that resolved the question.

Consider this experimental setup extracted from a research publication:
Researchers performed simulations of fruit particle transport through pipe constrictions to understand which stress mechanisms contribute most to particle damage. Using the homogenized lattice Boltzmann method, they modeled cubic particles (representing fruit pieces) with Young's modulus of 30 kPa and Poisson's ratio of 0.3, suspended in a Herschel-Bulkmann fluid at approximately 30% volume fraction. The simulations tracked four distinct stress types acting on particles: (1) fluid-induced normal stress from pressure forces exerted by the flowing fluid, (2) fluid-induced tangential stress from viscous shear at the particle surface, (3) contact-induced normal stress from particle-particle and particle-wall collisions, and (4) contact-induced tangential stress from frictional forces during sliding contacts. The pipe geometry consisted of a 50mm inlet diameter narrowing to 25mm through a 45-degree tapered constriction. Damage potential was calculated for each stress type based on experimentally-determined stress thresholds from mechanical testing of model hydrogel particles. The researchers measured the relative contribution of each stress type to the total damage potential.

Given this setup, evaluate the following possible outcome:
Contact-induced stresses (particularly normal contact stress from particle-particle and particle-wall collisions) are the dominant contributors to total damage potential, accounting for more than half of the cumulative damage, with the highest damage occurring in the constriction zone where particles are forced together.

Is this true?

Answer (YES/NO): NO